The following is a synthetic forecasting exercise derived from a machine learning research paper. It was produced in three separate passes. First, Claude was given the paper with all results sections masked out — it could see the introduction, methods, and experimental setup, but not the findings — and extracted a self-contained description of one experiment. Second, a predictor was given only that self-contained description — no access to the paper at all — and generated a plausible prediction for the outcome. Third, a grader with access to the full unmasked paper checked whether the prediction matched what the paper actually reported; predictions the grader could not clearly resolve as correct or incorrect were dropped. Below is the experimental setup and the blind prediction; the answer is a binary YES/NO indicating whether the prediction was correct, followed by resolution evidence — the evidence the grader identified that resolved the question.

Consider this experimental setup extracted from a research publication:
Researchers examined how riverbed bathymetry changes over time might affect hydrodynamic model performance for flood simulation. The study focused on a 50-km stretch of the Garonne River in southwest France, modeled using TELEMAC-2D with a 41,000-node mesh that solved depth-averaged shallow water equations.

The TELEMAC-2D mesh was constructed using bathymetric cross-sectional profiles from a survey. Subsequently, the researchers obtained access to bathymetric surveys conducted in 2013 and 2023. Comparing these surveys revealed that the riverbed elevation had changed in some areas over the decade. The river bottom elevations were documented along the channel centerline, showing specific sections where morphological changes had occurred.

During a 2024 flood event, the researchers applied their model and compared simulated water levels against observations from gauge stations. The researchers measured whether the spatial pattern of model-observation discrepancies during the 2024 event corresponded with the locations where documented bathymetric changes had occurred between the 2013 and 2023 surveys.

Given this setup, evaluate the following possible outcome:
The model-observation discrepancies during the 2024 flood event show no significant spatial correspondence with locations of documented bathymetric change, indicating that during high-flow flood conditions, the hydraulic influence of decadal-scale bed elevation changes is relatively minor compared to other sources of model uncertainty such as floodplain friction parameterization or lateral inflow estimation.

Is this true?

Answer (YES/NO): NO